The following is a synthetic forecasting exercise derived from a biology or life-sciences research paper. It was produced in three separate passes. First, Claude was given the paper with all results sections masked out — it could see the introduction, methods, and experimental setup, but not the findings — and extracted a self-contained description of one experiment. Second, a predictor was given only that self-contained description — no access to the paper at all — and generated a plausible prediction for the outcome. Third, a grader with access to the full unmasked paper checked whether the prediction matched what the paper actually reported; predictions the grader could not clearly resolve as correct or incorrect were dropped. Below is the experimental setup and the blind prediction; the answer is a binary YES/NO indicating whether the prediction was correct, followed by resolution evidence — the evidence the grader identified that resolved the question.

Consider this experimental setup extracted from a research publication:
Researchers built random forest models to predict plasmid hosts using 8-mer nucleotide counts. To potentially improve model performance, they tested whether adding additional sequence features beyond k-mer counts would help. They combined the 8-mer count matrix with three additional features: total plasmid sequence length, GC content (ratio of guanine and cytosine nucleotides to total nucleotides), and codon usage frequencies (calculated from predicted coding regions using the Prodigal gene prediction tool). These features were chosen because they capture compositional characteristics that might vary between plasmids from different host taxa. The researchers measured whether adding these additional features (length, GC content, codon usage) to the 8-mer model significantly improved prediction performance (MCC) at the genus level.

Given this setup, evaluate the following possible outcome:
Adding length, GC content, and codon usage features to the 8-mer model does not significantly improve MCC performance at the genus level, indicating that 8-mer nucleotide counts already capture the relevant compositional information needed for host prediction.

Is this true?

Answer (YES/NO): YES